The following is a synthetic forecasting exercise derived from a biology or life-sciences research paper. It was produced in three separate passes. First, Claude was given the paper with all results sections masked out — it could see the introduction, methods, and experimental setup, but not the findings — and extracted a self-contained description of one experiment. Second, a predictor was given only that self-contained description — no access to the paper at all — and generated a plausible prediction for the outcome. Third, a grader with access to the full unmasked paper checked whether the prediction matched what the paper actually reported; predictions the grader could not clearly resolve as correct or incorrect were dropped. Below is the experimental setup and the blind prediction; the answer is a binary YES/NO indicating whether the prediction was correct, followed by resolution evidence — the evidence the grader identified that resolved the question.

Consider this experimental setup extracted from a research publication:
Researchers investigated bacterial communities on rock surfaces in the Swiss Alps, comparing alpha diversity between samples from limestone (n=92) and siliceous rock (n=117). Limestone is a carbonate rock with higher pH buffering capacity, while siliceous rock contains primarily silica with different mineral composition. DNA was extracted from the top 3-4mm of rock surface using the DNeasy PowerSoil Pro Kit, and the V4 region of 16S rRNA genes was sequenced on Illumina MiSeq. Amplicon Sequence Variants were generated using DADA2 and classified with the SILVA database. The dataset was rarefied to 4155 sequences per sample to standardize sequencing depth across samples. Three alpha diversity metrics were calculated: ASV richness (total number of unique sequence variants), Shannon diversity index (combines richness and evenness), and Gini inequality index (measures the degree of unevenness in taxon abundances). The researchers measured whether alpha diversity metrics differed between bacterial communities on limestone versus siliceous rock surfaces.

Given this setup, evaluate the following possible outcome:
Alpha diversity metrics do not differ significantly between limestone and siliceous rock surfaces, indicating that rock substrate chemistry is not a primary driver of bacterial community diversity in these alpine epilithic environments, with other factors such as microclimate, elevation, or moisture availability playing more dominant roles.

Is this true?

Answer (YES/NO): NO